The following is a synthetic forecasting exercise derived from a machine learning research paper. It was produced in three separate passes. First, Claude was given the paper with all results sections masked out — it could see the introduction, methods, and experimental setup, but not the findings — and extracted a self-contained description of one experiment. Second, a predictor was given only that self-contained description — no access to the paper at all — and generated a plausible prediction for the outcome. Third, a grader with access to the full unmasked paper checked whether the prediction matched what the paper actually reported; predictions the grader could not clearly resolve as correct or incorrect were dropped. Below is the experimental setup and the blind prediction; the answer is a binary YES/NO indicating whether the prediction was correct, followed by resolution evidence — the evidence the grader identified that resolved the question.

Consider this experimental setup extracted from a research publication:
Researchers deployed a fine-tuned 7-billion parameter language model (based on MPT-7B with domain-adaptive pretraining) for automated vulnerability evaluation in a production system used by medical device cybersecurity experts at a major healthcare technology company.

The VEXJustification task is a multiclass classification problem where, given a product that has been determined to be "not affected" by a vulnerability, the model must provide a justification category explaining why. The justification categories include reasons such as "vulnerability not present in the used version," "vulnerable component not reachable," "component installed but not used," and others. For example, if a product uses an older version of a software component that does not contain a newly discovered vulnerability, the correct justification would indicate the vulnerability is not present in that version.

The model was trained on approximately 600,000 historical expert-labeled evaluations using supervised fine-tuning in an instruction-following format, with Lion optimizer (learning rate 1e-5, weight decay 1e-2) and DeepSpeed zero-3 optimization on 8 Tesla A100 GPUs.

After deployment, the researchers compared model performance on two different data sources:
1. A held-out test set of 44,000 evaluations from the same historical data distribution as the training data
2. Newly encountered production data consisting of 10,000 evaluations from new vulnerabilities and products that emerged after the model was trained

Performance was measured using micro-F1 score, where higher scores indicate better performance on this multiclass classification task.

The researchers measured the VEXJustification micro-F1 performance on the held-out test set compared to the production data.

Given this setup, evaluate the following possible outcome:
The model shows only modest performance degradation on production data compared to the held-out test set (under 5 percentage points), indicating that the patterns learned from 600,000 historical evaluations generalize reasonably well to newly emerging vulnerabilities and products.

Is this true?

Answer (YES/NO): NO